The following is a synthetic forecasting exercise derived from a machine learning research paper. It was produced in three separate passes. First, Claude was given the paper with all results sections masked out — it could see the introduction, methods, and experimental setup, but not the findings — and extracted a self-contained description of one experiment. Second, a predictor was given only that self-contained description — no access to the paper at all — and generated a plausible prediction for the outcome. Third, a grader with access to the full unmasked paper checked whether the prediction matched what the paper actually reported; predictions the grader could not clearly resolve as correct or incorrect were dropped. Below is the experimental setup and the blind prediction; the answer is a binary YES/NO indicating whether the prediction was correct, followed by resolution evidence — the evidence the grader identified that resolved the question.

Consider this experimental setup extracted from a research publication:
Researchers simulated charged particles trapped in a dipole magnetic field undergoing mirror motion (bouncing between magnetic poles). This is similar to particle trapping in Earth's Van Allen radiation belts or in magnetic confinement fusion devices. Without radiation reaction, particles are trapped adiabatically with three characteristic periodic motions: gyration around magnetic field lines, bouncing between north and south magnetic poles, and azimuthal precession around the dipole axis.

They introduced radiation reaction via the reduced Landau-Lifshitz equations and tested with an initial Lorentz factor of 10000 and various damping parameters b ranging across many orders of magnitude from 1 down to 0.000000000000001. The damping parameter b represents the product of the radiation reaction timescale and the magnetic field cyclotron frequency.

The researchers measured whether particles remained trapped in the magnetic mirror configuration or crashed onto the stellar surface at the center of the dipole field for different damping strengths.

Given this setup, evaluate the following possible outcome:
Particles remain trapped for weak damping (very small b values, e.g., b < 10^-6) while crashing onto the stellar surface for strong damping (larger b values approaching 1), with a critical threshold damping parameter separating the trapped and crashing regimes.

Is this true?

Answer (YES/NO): YES